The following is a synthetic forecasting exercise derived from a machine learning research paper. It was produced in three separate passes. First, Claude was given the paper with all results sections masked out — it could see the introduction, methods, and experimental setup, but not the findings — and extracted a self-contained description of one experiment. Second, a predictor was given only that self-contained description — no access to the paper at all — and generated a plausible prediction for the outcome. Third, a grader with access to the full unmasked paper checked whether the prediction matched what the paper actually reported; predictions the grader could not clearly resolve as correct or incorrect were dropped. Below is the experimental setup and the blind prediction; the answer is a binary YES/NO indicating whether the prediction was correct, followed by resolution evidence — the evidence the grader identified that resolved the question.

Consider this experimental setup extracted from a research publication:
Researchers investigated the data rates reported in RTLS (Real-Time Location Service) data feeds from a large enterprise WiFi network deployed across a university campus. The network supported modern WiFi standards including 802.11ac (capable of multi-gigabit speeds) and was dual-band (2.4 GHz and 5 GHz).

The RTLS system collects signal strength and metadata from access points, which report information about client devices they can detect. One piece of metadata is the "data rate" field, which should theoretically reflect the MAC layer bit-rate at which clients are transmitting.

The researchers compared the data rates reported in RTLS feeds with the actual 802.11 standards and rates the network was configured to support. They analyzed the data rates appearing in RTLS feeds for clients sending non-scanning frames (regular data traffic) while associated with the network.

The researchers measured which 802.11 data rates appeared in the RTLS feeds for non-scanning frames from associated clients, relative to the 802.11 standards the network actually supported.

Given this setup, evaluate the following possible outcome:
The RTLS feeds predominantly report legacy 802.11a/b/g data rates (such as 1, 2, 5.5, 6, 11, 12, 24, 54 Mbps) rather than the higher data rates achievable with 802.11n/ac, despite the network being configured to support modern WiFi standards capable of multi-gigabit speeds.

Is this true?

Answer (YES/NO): YES